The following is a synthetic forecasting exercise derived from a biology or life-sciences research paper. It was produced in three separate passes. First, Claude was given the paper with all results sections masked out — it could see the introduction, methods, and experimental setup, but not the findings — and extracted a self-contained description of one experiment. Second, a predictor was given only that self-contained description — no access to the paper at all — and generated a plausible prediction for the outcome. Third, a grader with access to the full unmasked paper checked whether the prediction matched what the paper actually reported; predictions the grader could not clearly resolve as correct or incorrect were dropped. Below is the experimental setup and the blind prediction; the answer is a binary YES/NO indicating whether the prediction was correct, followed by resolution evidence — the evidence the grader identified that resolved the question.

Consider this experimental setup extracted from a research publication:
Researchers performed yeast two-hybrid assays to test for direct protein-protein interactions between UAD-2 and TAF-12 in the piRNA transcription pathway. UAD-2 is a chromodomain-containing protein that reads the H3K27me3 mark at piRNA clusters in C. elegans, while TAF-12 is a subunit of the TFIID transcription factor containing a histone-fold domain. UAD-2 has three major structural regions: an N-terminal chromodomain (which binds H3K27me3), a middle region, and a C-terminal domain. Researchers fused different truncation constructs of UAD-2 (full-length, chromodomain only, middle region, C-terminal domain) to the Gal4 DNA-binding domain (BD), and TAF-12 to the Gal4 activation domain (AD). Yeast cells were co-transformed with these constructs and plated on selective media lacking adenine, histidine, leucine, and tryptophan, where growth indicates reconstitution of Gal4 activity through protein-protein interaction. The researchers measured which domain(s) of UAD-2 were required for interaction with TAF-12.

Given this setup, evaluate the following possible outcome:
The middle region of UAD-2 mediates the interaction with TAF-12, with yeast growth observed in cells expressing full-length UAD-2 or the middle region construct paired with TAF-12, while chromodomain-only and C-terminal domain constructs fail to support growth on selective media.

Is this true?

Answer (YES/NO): NO